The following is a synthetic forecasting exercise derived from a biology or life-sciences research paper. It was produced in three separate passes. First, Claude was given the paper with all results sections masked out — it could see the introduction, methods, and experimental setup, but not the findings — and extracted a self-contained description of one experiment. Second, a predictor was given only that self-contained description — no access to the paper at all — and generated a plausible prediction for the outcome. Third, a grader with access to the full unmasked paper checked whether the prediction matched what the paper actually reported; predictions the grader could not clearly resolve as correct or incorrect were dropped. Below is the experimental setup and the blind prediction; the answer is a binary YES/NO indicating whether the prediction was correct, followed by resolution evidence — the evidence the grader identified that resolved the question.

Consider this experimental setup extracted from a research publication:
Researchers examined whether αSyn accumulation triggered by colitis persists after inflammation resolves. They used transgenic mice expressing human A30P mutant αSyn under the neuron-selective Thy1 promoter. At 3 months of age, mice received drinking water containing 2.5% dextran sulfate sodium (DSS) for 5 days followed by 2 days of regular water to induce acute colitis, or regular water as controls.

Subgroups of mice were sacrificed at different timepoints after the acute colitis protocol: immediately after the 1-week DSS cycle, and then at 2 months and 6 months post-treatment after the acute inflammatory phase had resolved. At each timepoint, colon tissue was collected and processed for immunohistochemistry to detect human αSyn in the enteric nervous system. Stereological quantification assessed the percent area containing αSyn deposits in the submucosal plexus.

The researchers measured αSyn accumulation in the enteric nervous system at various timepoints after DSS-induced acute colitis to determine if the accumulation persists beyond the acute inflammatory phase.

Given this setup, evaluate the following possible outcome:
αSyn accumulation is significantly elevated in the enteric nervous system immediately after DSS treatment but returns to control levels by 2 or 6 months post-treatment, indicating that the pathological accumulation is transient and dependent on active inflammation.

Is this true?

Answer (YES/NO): NO